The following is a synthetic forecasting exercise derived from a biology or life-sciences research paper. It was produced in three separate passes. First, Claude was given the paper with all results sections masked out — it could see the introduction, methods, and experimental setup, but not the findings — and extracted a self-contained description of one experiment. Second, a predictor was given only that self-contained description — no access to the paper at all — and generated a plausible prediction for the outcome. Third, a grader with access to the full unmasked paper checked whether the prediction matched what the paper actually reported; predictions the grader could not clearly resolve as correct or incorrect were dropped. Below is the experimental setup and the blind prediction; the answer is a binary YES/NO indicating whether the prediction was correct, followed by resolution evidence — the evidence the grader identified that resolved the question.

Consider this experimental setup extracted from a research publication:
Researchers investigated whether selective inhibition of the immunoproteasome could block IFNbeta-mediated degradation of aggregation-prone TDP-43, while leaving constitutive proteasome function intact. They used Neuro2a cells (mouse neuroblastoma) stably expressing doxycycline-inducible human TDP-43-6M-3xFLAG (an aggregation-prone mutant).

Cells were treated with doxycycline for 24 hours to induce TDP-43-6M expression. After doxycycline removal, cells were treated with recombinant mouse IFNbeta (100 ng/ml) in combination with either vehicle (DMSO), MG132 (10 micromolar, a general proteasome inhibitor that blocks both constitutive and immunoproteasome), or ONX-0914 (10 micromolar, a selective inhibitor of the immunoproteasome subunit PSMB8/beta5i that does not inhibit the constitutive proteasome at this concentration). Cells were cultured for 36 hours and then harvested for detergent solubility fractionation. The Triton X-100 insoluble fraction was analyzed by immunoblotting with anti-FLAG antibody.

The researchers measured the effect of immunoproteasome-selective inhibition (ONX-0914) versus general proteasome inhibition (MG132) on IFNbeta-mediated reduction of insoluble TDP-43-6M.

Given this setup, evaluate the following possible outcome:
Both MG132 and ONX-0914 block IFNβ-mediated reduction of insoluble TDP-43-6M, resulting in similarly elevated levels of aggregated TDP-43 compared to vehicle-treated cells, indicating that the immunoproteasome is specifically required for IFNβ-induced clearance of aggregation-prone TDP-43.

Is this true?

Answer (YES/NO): YES